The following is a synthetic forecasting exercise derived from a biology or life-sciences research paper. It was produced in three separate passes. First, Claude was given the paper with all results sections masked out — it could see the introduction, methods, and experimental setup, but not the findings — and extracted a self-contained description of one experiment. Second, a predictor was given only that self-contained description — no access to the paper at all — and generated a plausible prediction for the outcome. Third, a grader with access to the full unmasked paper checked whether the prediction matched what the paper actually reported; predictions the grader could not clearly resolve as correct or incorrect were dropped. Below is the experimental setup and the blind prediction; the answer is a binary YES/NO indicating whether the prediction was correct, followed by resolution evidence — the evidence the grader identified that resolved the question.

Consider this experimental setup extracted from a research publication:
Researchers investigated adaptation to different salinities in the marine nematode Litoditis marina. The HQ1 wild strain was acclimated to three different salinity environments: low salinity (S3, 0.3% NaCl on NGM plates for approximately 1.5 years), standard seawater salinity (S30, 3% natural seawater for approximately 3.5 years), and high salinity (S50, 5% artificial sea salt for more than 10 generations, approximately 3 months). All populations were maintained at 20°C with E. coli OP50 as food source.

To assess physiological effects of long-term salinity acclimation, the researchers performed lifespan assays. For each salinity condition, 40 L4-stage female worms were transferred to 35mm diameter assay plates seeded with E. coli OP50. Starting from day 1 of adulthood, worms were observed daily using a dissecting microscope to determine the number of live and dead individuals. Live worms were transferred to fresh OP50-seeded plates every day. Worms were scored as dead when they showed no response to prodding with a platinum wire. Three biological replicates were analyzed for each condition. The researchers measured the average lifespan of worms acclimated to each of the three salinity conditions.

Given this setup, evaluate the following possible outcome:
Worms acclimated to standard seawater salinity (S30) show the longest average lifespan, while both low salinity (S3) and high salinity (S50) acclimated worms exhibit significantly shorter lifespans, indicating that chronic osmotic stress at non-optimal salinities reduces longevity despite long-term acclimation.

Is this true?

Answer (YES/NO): NO